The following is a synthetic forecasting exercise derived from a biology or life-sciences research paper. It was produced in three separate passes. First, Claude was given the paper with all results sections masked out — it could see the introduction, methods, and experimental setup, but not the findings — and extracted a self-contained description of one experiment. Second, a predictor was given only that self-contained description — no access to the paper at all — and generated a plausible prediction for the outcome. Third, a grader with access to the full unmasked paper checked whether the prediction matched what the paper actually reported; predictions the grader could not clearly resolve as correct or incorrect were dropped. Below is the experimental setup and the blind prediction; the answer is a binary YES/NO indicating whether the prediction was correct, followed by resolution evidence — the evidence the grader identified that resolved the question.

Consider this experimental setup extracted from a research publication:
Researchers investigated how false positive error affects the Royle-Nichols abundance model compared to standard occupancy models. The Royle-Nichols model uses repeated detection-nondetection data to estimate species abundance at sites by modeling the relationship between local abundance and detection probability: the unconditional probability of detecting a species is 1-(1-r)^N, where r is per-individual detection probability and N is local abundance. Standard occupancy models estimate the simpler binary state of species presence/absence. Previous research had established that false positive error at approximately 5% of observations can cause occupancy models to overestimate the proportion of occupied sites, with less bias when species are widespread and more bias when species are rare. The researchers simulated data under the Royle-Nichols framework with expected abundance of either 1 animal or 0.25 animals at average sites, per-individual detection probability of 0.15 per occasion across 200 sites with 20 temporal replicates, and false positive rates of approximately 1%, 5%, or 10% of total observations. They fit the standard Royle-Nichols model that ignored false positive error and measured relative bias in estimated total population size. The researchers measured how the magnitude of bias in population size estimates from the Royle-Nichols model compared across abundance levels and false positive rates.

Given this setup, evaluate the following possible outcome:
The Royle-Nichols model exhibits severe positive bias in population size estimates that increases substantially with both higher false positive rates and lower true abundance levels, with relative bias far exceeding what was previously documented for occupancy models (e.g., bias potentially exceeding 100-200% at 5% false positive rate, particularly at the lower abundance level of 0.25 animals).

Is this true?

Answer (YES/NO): NO